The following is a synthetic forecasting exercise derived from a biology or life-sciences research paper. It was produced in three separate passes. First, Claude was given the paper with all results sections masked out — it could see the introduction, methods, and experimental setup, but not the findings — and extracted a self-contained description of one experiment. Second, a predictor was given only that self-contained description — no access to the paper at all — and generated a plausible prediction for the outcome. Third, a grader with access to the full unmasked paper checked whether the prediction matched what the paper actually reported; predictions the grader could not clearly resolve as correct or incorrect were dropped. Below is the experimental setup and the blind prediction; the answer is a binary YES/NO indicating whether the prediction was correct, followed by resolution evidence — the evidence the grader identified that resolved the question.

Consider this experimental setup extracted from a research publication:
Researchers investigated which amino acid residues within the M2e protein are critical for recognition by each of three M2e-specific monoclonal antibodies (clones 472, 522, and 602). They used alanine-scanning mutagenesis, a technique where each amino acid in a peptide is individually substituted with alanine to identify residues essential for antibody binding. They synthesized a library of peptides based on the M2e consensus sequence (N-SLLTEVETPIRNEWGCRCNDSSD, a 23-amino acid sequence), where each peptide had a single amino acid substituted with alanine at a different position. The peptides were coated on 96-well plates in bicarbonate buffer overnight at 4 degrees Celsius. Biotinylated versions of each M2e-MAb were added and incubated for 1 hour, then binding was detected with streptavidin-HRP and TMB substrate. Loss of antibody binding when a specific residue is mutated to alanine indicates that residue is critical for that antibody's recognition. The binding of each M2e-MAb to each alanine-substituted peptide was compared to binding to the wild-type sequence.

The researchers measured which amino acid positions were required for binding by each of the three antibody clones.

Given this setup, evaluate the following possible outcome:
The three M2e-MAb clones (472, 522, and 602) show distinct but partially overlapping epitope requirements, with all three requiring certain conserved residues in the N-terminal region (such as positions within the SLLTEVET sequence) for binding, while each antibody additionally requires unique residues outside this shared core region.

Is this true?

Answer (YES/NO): NO